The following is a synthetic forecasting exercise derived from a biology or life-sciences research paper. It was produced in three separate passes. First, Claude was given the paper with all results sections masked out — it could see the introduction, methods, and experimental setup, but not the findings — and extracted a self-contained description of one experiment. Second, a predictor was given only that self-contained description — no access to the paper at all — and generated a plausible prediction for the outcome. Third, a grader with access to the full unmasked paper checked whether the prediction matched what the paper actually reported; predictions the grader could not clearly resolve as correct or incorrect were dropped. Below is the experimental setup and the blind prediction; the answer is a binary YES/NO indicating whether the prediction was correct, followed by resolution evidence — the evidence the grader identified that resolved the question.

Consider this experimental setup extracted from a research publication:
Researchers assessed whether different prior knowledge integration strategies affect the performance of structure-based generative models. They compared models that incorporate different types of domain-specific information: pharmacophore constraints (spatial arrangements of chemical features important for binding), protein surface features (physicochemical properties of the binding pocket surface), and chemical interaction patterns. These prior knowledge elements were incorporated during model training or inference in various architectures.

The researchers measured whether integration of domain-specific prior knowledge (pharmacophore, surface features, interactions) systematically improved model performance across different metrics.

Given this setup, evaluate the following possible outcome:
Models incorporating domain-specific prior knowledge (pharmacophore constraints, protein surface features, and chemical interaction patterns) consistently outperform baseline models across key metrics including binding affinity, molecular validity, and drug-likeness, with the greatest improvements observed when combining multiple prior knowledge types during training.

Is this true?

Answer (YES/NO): NO